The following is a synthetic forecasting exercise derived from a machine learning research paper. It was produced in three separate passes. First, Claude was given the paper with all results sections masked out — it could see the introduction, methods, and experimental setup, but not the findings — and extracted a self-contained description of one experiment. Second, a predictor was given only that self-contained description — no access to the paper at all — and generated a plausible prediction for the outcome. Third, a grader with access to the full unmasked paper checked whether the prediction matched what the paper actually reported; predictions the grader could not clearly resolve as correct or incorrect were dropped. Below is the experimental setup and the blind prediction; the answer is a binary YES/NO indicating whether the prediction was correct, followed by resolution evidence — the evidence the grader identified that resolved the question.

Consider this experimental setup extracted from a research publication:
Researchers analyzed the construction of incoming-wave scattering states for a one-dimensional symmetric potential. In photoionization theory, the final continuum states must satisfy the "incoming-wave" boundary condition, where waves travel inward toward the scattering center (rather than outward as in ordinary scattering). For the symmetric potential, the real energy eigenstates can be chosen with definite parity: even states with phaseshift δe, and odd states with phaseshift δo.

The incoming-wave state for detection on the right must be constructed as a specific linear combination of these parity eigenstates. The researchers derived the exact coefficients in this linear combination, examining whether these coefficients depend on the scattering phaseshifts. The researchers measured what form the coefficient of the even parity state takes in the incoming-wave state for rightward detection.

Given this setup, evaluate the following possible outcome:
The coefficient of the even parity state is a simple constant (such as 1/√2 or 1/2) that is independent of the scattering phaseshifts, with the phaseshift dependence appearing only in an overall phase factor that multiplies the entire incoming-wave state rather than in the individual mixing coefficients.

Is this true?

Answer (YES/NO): NO